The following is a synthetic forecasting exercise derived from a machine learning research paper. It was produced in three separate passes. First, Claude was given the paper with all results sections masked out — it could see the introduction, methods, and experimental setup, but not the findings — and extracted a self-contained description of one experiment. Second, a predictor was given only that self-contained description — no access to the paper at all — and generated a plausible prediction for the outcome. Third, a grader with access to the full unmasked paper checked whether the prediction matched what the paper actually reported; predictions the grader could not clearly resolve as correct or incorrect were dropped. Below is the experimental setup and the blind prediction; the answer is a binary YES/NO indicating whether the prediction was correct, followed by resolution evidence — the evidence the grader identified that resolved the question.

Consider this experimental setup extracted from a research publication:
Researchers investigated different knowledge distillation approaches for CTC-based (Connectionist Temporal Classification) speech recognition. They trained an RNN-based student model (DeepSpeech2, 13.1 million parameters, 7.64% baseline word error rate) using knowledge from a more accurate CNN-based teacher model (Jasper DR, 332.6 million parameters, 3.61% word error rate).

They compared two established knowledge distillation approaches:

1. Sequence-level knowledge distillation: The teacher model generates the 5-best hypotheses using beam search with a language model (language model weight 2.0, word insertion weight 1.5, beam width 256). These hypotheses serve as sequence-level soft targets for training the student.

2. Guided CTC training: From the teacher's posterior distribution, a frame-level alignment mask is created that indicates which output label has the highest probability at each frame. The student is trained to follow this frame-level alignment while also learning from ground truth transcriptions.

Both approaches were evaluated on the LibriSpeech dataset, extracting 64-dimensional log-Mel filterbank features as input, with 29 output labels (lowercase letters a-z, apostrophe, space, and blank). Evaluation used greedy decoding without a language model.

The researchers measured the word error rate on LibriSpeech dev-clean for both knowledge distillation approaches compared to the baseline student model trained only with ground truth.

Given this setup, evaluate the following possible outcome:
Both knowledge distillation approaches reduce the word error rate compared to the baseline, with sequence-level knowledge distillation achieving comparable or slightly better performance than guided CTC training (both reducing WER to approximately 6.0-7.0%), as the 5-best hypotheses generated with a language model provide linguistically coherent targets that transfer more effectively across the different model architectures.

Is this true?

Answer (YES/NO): NO